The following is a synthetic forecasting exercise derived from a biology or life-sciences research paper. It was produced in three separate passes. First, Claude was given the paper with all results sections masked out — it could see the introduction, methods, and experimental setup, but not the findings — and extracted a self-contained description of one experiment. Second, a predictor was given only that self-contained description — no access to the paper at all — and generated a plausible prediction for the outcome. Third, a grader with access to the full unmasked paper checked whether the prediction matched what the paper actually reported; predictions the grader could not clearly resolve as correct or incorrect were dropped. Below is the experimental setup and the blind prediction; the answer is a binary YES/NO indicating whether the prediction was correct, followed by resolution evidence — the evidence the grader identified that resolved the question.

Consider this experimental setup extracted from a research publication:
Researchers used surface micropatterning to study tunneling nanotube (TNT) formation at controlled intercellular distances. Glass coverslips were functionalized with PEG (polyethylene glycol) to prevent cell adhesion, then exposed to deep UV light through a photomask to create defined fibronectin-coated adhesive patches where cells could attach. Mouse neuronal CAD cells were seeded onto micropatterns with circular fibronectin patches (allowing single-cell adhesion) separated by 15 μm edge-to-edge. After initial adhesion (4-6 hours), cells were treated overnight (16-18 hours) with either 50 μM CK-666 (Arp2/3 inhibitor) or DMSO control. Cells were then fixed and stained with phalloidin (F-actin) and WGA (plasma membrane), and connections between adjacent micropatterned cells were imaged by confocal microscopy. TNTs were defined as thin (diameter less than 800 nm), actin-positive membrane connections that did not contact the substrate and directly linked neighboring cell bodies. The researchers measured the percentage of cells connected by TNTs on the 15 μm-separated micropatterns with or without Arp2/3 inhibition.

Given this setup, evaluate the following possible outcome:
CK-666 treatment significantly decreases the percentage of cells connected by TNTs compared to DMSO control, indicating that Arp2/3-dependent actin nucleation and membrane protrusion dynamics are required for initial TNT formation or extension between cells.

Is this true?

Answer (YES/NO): NO